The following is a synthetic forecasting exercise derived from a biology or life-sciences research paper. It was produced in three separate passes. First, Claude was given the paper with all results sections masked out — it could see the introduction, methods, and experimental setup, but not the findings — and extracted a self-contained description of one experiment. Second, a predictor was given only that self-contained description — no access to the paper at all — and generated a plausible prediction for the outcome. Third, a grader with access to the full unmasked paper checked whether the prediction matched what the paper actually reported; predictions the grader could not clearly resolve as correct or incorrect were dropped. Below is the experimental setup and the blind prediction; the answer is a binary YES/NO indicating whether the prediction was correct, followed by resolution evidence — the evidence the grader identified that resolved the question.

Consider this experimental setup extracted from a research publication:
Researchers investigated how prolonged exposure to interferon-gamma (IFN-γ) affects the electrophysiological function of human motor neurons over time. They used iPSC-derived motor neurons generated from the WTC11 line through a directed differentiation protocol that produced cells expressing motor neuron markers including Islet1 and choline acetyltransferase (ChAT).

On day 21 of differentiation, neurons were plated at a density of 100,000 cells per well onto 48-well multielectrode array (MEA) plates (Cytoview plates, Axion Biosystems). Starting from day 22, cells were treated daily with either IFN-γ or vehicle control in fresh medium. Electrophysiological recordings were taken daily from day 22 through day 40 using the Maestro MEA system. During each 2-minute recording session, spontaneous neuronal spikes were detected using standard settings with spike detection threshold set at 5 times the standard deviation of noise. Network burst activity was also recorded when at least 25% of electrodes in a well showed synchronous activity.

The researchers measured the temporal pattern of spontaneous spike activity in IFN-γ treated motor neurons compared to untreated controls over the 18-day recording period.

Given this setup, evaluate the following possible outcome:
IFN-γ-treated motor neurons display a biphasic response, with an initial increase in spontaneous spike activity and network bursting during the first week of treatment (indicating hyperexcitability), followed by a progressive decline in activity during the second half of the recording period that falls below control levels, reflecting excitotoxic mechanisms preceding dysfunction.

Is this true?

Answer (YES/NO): YES